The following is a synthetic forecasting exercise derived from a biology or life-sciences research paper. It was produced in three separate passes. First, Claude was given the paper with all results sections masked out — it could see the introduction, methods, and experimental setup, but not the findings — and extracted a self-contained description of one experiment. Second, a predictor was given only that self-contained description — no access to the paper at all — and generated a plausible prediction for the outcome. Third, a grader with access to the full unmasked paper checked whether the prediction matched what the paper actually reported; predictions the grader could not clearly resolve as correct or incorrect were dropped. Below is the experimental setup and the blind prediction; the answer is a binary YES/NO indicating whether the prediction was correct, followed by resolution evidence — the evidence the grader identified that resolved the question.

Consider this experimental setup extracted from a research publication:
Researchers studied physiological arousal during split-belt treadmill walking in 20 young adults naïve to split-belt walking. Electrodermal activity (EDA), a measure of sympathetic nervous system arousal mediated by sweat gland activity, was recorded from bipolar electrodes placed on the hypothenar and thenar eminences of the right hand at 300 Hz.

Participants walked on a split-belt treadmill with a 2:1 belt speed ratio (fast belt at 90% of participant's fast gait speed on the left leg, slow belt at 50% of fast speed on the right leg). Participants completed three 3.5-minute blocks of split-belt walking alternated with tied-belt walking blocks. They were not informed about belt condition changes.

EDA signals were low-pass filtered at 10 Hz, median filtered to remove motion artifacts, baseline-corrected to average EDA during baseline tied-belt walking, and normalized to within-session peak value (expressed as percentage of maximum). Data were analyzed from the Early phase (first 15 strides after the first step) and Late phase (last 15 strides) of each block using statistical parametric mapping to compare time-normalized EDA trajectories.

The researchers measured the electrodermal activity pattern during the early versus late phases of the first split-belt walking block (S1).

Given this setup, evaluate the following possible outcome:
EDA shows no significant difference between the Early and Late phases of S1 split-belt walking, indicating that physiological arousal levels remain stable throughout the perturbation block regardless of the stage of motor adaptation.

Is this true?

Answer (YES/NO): NO